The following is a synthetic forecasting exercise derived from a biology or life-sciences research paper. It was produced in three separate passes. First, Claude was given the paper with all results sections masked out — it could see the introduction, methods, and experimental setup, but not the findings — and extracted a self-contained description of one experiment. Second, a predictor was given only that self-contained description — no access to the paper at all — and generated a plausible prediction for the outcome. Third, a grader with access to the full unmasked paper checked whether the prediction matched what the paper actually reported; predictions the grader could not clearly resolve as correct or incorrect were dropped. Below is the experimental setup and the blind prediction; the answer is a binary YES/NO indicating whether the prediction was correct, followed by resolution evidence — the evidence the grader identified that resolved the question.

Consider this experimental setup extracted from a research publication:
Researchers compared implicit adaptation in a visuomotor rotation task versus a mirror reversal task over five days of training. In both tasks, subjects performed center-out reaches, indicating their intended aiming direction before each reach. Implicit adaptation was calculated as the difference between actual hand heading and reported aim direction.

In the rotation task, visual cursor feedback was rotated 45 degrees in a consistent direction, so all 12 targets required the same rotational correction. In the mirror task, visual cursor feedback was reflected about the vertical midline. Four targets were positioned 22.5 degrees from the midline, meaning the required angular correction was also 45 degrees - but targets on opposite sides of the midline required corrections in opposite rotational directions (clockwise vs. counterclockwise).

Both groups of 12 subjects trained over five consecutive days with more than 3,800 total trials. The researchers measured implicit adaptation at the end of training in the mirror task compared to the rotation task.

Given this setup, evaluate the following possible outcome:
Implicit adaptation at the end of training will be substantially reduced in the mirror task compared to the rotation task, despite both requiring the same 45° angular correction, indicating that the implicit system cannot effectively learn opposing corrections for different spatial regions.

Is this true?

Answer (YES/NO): YES